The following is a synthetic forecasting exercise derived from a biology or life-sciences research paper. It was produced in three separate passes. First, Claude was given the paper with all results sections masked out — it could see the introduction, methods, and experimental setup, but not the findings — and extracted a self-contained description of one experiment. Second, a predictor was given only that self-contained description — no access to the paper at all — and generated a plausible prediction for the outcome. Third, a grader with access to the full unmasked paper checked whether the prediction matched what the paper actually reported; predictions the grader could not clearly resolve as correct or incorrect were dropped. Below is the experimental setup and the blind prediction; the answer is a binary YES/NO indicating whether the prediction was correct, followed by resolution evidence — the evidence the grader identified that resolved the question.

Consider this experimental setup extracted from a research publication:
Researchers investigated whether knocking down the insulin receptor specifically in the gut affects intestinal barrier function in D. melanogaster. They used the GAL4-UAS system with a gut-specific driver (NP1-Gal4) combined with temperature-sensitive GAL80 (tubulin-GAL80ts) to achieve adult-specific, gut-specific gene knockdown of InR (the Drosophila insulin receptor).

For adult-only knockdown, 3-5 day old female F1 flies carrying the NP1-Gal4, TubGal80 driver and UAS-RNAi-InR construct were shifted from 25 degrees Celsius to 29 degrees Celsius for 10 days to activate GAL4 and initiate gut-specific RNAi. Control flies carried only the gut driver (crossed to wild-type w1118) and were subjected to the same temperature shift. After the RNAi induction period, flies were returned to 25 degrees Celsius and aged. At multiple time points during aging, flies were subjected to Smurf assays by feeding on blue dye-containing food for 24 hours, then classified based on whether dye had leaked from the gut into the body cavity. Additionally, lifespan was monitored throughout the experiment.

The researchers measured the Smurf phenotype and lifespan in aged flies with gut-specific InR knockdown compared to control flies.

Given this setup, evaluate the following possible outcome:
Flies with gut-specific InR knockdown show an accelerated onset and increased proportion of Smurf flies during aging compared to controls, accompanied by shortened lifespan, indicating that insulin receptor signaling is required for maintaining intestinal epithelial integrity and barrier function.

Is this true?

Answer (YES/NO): NO